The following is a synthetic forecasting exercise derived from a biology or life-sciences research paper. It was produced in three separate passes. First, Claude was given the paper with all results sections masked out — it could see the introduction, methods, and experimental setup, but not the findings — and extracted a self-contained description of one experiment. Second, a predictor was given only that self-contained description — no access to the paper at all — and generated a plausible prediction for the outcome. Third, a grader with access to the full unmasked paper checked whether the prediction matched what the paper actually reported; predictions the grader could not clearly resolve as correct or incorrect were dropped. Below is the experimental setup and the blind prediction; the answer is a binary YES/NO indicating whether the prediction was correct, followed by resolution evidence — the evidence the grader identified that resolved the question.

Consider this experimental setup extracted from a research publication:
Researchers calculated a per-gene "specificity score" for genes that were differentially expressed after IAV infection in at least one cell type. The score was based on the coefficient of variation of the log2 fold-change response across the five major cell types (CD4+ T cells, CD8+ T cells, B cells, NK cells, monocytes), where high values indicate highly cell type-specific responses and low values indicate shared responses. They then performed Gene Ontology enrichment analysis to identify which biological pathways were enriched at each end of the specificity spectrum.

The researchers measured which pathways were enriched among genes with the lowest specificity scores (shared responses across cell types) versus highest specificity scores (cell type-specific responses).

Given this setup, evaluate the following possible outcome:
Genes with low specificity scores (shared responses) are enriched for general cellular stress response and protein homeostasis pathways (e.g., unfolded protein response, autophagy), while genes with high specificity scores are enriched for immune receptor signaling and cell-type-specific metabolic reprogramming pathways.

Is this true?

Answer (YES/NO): NO